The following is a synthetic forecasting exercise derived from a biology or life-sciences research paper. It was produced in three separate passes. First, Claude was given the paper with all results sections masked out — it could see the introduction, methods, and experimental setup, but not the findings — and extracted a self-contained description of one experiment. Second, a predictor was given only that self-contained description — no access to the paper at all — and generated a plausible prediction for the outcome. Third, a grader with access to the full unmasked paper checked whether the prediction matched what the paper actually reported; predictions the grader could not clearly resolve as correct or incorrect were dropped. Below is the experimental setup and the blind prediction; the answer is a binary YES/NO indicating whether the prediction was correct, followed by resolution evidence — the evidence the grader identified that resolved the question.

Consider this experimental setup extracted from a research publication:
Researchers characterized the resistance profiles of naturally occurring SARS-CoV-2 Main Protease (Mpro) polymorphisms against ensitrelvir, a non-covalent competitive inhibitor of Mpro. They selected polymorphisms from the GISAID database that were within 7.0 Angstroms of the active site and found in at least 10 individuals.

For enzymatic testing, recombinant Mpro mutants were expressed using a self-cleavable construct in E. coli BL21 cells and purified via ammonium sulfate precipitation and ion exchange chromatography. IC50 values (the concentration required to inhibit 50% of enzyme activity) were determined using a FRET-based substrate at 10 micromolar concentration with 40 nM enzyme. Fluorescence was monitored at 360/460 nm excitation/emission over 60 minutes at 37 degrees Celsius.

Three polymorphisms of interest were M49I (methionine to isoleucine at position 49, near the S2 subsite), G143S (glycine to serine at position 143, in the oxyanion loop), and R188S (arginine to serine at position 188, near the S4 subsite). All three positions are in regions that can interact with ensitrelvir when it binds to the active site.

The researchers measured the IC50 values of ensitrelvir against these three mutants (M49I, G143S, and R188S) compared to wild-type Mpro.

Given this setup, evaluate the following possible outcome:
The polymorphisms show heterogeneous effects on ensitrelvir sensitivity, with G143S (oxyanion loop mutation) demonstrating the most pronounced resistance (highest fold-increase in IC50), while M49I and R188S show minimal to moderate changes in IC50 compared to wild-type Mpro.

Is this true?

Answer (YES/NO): NO